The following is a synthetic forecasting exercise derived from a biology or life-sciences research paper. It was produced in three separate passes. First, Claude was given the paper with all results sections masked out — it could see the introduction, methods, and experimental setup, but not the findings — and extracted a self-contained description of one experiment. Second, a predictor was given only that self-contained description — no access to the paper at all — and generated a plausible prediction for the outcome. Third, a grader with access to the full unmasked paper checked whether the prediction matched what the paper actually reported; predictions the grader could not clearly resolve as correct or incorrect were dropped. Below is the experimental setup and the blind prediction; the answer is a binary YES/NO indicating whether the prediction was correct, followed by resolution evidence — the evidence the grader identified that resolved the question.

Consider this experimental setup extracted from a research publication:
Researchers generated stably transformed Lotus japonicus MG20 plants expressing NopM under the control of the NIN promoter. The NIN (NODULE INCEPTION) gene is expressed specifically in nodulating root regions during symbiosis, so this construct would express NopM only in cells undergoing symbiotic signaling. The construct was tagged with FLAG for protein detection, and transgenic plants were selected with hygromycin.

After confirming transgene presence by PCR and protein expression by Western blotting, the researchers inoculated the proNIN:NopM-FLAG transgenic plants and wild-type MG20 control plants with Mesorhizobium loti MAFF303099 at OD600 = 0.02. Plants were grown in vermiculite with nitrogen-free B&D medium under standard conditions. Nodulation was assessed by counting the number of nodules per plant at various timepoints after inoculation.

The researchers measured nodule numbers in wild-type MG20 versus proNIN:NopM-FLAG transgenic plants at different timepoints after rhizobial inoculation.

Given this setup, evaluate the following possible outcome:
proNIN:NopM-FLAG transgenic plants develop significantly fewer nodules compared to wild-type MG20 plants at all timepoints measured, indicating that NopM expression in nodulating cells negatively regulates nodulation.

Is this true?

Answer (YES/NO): NO